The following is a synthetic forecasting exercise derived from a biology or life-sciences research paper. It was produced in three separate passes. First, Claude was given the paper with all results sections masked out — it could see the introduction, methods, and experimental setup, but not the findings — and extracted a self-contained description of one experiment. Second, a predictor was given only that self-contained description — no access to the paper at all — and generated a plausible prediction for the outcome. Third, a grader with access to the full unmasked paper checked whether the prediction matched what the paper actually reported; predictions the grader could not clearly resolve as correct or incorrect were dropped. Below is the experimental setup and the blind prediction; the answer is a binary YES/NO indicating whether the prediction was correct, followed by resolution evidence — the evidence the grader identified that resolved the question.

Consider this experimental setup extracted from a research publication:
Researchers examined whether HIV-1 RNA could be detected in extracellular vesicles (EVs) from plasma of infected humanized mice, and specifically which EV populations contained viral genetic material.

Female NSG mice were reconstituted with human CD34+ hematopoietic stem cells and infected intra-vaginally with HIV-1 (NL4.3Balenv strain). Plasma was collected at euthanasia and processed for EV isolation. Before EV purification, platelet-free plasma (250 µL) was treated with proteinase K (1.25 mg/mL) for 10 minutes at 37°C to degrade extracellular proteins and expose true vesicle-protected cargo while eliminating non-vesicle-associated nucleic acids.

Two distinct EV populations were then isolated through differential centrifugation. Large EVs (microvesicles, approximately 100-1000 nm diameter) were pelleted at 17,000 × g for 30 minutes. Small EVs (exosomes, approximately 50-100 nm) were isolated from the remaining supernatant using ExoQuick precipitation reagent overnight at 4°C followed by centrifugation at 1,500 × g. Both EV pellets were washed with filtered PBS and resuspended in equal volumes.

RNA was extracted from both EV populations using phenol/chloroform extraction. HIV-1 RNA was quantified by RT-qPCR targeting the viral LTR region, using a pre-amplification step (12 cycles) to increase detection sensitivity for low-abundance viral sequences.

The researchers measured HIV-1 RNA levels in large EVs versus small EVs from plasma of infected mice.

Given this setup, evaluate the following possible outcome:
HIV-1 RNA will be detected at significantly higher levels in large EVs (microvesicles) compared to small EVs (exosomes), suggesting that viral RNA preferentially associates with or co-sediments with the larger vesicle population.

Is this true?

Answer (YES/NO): YES